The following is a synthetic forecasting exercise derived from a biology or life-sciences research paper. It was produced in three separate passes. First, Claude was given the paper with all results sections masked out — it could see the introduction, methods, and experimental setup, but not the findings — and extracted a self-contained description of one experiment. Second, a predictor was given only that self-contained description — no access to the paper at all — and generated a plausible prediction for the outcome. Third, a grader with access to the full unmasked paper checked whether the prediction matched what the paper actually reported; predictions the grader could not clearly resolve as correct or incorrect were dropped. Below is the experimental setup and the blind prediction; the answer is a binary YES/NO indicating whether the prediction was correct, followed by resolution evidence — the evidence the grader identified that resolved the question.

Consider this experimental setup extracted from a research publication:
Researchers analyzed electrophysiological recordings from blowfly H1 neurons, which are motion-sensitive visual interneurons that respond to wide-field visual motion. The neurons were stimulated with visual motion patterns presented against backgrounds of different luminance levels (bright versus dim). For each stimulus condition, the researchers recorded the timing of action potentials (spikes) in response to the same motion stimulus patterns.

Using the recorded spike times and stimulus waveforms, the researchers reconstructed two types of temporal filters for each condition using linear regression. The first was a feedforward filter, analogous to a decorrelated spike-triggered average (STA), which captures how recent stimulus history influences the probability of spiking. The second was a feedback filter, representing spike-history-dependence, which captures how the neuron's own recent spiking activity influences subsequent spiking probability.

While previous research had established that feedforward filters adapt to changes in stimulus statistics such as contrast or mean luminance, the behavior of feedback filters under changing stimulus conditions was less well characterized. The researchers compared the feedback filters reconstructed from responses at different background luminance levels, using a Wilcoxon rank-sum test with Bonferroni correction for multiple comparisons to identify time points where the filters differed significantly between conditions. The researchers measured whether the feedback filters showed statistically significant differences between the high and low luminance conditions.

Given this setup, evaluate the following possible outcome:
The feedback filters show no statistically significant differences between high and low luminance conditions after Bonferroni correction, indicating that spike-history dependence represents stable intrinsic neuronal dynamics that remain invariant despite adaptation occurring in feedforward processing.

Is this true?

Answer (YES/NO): NO